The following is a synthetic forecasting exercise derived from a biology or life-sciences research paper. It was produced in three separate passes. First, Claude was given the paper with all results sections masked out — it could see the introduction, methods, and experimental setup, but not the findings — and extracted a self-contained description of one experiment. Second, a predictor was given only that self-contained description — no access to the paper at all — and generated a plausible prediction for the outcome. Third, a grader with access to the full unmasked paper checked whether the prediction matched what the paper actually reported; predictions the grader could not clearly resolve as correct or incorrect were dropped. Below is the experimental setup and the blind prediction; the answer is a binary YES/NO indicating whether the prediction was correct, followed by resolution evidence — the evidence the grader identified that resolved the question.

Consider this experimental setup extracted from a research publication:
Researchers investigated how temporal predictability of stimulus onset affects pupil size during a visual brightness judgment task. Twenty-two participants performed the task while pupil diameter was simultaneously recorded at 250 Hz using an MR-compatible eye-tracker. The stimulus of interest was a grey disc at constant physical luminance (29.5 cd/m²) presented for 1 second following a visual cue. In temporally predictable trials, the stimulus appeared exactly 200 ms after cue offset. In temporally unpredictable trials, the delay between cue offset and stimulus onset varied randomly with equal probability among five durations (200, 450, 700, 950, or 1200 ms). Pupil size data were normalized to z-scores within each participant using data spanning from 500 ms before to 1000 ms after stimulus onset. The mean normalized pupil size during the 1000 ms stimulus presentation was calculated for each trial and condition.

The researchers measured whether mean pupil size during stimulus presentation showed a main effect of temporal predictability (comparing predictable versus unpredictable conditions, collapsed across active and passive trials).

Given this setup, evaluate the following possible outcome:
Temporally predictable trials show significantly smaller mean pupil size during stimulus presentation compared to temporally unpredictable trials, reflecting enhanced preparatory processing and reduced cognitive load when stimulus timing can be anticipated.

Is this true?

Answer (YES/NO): NO